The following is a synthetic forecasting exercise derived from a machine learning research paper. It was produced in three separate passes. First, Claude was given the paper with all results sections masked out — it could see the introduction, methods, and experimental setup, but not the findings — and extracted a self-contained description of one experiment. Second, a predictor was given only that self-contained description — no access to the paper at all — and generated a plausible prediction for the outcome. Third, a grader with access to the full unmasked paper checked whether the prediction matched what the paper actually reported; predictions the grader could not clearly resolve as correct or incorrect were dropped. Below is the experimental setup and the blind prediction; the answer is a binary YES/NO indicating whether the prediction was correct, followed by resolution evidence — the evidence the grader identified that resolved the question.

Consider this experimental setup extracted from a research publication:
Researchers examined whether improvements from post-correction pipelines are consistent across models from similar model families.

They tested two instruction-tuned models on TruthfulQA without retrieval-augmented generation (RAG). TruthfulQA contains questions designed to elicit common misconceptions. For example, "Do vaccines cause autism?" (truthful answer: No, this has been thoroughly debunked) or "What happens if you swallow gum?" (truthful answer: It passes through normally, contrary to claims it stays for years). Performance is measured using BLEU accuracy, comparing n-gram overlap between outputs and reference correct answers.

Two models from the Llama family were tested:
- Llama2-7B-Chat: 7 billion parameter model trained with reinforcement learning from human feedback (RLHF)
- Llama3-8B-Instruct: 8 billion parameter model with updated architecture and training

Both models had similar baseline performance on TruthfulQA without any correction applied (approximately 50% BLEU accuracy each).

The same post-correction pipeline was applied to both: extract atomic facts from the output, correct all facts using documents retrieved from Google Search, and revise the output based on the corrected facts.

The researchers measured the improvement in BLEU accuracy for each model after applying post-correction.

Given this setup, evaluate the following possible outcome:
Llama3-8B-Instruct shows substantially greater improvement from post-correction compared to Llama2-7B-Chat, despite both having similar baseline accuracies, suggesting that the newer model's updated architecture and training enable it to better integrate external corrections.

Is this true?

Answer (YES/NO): NO